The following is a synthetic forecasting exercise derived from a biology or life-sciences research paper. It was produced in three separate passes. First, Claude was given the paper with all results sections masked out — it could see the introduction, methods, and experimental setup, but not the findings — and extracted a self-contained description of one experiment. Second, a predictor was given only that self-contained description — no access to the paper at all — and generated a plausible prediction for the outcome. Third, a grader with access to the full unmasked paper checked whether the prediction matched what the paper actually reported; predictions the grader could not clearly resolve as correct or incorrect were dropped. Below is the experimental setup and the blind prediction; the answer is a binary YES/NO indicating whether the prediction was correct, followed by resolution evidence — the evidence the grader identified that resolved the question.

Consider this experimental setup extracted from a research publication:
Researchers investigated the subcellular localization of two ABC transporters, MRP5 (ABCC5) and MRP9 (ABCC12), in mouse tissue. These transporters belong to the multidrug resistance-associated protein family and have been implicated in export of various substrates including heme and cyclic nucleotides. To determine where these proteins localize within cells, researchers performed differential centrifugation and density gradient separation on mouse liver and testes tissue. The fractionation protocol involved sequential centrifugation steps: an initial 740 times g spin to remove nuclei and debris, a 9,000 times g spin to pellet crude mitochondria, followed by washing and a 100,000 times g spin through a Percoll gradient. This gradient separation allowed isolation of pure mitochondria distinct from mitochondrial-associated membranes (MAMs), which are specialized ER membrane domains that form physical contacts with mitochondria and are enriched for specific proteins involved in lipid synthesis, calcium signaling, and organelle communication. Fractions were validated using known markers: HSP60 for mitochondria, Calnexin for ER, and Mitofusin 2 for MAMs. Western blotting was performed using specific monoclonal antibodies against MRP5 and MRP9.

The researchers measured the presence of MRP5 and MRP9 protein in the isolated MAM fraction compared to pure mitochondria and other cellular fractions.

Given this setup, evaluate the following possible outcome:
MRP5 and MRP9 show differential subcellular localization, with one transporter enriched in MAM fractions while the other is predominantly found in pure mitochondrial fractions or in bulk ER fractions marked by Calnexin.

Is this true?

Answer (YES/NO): NO